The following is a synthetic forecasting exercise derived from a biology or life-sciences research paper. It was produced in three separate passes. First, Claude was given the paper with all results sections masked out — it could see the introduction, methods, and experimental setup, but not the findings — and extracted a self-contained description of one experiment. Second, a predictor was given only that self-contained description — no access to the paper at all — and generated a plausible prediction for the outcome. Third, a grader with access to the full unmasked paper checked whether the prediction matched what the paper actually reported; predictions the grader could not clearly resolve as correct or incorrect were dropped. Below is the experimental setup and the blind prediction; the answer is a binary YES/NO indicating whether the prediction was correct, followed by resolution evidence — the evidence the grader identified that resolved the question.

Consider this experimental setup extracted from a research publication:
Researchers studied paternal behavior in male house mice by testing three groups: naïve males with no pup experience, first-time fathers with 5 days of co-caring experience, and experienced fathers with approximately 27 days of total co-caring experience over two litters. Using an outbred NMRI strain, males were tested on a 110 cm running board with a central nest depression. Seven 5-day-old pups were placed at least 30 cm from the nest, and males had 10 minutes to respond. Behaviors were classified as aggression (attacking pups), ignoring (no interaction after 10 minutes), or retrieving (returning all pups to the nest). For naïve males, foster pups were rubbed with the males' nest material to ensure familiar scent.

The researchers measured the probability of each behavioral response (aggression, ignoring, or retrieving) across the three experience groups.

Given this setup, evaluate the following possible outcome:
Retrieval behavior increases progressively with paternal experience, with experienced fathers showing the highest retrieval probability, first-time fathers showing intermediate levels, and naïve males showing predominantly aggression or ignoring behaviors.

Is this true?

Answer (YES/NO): NO